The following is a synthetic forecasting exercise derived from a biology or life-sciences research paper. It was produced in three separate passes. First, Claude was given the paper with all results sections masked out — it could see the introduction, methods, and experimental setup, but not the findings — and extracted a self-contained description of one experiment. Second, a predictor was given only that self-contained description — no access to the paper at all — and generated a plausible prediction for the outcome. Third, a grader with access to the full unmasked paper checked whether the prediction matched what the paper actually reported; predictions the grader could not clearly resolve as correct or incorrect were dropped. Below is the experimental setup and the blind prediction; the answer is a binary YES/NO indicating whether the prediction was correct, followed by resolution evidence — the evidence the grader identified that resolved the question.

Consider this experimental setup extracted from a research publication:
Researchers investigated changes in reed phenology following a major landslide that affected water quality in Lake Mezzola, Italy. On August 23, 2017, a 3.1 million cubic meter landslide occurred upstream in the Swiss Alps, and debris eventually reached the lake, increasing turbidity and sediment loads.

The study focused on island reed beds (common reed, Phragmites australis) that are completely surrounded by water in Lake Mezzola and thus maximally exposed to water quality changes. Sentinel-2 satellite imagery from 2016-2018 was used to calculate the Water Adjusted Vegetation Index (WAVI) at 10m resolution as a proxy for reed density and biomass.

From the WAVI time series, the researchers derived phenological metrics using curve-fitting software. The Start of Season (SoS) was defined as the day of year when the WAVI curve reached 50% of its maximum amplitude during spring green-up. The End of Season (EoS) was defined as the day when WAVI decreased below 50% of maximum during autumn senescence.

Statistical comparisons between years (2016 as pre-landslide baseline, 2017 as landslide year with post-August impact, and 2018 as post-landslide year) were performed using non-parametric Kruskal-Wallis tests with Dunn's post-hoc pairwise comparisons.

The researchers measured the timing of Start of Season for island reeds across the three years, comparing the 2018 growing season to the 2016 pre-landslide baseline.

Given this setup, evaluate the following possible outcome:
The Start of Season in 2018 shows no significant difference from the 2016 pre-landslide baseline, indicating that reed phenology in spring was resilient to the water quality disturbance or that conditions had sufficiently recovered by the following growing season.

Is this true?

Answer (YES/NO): NO